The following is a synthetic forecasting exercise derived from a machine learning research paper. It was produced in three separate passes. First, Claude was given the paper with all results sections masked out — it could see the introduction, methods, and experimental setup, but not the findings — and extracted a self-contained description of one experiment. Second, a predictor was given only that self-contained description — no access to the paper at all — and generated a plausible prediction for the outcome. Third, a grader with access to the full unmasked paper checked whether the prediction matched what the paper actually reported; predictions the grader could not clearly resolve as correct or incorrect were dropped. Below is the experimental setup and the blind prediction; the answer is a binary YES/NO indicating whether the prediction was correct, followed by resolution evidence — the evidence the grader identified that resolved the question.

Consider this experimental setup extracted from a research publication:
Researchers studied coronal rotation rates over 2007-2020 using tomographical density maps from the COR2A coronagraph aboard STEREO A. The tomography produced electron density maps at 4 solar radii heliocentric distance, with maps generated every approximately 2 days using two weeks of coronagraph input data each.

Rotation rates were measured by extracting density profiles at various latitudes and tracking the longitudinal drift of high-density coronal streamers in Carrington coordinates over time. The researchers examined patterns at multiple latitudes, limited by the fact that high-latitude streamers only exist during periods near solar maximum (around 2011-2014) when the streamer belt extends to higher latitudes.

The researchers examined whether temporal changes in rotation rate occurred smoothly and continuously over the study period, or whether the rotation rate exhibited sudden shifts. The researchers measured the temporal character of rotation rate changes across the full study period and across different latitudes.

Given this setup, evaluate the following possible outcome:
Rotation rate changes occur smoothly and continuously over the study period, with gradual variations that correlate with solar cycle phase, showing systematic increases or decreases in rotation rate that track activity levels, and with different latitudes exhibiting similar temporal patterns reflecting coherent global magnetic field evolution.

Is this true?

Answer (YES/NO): NO